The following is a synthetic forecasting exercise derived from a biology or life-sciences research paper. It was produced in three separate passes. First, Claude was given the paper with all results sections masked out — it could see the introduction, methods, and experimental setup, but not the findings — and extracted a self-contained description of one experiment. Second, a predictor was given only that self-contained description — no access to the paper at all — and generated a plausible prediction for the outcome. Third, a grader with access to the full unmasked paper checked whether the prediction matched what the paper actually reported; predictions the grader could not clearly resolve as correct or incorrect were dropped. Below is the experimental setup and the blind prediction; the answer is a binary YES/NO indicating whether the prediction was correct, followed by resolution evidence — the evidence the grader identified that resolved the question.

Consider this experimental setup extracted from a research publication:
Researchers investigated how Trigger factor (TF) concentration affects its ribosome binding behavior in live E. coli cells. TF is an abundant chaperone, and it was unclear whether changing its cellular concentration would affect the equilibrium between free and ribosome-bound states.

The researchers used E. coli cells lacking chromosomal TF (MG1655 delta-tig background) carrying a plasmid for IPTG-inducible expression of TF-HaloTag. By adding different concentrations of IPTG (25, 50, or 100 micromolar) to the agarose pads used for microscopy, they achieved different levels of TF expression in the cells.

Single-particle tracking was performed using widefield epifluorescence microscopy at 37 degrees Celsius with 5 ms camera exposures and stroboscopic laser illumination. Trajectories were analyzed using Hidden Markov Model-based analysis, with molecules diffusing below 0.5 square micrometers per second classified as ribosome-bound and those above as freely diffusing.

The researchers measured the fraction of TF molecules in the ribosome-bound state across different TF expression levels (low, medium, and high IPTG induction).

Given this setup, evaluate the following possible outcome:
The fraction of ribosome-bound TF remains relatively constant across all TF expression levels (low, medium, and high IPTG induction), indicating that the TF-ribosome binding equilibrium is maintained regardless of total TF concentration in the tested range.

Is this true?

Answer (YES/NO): NO